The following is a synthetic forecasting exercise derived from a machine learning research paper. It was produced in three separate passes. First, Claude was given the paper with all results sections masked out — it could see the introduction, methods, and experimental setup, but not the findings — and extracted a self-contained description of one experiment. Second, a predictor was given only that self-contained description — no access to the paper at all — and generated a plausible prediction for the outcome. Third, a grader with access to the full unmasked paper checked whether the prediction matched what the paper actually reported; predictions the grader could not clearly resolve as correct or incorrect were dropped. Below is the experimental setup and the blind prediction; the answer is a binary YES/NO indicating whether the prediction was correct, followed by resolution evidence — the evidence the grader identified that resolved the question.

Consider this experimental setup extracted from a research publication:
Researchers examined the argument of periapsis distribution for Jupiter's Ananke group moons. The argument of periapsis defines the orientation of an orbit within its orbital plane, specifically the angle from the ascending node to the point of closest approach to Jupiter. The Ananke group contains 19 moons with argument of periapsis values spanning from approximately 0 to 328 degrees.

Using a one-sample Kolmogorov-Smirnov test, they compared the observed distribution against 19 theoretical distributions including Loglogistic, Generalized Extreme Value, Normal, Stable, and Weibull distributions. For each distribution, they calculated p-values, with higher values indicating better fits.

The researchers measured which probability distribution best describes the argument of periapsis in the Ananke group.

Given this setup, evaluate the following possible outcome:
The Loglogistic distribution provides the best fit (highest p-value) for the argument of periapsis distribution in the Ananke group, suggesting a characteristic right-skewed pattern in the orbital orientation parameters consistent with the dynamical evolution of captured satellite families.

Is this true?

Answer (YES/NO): YES